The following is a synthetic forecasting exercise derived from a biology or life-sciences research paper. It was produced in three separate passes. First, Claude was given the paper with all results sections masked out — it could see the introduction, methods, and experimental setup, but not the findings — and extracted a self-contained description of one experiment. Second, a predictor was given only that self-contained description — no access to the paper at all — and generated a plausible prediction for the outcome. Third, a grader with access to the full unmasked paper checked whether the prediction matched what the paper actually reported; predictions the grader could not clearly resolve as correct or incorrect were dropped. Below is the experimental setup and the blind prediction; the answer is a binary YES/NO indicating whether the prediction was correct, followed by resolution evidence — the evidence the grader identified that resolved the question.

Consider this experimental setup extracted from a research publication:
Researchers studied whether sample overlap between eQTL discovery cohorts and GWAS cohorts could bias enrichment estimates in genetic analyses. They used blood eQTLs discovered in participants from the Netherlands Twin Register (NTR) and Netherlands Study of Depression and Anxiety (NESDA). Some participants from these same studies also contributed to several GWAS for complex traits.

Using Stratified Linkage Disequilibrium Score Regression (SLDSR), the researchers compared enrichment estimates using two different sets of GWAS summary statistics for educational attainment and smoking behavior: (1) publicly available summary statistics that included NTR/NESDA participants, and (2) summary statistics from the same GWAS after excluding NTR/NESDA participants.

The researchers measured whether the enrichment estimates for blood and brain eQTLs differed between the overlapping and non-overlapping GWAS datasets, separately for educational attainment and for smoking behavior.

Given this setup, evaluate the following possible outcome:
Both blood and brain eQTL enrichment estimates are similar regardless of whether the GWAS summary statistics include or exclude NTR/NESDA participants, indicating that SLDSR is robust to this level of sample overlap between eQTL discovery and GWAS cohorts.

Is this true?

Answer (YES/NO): NO